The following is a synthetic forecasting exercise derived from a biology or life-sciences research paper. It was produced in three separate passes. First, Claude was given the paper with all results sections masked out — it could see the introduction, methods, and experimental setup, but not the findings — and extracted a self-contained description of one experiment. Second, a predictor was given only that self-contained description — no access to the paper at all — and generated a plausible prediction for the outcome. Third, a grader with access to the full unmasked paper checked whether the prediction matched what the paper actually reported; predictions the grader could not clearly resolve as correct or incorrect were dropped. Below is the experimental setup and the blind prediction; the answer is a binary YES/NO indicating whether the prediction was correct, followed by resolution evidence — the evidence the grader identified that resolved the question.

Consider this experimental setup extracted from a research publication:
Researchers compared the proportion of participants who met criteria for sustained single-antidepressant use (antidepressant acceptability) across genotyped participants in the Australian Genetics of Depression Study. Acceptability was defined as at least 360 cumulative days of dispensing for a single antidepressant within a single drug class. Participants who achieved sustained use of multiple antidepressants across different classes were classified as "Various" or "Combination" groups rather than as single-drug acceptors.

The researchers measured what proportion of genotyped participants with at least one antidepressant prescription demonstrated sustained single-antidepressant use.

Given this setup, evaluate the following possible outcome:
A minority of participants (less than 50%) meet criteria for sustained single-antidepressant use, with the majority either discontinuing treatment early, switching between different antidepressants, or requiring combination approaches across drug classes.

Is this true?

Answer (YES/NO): NO